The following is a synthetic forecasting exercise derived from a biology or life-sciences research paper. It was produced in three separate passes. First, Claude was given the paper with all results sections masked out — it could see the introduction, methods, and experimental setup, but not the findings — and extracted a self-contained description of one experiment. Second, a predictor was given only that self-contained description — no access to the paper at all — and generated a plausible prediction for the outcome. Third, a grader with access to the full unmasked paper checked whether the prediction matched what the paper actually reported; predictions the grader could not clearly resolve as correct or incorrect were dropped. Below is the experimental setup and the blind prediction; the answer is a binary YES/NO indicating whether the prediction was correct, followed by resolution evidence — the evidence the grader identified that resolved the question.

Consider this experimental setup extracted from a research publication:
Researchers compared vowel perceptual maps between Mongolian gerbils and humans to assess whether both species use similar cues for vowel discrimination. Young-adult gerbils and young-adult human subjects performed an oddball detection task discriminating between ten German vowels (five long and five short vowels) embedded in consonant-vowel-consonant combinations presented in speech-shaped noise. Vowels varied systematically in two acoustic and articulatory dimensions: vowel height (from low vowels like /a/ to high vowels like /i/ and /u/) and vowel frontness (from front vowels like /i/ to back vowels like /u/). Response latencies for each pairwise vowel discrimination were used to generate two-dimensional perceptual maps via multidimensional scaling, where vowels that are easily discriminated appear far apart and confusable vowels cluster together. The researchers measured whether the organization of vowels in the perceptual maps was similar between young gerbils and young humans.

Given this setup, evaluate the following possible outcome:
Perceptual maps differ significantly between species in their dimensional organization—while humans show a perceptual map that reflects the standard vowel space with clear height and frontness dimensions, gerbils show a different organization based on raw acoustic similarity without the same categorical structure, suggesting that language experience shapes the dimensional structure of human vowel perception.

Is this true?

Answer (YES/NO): NO